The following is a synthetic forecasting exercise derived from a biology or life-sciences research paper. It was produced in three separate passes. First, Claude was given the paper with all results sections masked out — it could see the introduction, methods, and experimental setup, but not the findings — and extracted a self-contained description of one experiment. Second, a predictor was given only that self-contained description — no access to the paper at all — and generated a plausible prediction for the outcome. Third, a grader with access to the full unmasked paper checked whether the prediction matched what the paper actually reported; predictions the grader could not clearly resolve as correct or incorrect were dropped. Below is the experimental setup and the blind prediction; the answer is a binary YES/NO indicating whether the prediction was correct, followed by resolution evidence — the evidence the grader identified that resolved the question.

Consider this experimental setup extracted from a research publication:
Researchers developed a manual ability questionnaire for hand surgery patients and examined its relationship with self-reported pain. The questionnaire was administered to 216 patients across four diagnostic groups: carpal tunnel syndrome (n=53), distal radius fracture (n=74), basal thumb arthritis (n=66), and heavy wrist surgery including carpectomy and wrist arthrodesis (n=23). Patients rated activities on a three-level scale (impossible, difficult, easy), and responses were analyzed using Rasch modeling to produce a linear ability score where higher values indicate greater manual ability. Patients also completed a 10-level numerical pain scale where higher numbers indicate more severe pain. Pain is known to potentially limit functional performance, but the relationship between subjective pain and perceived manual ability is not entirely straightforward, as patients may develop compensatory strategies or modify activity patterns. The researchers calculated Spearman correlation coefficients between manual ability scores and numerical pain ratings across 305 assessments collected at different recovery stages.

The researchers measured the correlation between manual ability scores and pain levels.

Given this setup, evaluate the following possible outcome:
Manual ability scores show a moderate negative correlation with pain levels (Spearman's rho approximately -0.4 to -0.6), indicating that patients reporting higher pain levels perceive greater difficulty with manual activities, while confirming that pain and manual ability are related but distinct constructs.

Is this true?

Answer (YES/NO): YES